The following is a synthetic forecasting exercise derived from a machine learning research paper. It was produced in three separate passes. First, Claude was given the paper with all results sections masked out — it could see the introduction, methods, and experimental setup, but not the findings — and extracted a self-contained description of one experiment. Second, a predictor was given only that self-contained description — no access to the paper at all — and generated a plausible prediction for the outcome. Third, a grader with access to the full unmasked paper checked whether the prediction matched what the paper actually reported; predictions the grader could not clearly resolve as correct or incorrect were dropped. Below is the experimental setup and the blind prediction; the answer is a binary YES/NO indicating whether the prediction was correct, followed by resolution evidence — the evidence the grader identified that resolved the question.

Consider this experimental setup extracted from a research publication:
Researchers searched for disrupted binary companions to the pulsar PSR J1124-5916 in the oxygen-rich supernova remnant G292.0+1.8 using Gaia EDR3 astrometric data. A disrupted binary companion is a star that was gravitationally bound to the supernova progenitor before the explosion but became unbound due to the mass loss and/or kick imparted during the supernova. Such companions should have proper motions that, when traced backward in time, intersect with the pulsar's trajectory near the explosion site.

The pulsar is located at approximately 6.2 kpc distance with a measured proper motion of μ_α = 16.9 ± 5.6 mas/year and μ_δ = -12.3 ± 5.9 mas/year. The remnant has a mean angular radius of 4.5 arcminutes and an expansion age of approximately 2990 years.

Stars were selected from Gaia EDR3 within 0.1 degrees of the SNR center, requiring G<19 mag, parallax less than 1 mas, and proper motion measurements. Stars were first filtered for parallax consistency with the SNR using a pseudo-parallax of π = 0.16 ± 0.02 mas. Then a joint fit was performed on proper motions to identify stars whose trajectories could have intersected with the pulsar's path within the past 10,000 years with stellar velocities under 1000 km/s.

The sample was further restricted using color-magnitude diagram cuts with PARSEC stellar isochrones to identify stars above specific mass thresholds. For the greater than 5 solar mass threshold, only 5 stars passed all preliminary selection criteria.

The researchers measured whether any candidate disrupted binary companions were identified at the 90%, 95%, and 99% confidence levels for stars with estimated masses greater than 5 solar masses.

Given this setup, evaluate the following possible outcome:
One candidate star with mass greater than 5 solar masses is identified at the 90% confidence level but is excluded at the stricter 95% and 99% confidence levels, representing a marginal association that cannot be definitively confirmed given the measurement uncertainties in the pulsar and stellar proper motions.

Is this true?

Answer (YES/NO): NO